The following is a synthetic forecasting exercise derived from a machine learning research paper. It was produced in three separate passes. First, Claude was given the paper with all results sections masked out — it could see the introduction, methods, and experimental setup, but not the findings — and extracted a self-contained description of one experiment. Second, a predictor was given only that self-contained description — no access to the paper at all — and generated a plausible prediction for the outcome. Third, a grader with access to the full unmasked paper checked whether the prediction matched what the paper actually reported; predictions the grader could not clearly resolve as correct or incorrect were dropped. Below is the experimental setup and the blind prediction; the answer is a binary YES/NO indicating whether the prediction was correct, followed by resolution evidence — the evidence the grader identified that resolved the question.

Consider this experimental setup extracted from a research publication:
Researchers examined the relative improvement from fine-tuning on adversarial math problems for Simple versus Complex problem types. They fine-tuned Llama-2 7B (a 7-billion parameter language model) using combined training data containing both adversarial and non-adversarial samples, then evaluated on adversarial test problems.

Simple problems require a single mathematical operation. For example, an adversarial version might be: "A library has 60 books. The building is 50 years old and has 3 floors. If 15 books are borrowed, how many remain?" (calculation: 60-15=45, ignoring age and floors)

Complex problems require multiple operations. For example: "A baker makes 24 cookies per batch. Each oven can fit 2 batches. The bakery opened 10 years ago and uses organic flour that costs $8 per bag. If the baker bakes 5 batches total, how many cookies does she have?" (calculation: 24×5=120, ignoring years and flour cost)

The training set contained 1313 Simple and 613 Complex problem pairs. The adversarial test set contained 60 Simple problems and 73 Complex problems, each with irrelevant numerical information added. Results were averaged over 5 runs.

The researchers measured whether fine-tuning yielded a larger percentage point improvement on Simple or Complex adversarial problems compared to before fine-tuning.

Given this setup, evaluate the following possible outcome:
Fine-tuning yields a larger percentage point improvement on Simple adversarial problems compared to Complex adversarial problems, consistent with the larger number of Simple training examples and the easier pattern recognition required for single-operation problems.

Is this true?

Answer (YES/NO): YES